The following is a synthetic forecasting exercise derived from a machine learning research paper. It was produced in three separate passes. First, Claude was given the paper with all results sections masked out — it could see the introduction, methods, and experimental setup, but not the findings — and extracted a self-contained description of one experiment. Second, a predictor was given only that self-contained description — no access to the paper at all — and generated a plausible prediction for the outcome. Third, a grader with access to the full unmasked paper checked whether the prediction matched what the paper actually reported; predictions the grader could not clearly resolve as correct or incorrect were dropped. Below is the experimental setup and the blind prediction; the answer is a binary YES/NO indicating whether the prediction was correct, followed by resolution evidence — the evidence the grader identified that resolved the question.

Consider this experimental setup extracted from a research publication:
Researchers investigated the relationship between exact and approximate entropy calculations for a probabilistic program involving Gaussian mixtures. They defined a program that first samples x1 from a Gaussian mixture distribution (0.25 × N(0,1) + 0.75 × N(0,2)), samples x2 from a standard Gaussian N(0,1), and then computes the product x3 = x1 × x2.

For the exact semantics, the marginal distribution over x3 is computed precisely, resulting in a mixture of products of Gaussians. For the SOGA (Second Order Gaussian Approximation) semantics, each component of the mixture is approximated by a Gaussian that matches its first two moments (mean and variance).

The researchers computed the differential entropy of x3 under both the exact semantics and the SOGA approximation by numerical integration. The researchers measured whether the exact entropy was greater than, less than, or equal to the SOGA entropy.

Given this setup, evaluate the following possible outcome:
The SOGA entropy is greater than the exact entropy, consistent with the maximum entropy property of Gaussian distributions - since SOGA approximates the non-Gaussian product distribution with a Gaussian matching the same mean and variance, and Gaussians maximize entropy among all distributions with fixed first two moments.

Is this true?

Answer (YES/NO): NO